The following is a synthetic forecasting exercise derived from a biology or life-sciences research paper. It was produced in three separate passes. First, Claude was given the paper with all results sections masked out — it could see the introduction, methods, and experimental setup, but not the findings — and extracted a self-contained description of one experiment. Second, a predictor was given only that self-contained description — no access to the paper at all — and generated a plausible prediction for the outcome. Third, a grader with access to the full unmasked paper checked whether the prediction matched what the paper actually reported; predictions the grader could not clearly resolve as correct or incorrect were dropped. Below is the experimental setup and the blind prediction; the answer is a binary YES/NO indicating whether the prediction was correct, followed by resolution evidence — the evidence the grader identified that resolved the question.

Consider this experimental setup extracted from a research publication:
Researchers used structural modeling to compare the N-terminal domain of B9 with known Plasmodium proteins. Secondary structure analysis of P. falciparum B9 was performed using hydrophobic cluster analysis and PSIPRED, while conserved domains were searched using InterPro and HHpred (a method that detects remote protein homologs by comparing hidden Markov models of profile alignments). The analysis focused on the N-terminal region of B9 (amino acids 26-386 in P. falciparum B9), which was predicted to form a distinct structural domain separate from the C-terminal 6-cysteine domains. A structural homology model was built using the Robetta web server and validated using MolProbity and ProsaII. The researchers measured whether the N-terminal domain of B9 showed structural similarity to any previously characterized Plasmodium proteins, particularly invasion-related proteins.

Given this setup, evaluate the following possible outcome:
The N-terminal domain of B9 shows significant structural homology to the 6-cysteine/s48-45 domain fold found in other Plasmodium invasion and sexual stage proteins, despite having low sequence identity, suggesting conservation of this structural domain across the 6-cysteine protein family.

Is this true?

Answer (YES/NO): NO